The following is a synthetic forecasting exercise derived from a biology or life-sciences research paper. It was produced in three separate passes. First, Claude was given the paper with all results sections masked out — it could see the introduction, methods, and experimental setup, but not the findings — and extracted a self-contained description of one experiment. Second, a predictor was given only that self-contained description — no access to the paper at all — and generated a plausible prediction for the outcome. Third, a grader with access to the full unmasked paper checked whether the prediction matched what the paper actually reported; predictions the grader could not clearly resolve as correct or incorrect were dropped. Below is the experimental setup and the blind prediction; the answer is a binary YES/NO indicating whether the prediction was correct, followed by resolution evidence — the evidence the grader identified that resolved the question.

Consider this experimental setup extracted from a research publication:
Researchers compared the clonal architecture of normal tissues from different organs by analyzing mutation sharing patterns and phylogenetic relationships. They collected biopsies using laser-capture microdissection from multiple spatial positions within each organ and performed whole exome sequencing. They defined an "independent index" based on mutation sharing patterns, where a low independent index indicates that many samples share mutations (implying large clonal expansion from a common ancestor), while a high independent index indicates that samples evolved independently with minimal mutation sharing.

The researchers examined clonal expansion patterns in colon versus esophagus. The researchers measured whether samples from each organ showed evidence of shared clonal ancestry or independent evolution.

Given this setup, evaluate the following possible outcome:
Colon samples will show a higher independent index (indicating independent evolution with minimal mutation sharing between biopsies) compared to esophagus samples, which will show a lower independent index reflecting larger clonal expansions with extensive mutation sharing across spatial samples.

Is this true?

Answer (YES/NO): YES